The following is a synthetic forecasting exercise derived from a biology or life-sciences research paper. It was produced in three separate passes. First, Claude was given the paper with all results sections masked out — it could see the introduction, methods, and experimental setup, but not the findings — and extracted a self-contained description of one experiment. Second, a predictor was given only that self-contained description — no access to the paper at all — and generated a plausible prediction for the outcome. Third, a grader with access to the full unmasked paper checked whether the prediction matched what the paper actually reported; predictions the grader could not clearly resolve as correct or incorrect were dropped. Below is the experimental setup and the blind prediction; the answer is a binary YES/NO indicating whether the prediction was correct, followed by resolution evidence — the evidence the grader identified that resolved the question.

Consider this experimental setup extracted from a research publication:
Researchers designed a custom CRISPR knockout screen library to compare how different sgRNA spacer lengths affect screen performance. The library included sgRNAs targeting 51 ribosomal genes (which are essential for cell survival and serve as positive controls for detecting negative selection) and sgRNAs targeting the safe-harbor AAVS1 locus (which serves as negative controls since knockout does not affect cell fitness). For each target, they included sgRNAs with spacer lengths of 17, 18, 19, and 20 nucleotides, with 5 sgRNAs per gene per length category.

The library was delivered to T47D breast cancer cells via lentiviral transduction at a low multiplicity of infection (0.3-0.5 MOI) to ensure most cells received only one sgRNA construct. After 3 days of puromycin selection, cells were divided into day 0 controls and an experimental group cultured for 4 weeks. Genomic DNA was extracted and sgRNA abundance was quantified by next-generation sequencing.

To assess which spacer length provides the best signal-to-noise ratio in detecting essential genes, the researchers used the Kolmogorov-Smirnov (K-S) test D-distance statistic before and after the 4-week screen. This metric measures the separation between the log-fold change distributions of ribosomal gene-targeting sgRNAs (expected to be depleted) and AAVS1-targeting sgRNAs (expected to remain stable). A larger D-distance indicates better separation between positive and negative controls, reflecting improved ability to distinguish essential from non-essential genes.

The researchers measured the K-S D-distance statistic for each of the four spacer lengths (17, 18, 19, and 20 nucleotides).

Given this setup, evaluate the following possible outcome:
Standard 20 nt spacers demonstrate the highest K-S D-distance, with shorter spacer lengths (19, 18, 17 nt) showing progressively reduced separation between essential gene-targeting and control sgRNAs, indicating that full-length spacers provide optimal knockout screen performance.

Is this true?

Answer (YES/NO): NO